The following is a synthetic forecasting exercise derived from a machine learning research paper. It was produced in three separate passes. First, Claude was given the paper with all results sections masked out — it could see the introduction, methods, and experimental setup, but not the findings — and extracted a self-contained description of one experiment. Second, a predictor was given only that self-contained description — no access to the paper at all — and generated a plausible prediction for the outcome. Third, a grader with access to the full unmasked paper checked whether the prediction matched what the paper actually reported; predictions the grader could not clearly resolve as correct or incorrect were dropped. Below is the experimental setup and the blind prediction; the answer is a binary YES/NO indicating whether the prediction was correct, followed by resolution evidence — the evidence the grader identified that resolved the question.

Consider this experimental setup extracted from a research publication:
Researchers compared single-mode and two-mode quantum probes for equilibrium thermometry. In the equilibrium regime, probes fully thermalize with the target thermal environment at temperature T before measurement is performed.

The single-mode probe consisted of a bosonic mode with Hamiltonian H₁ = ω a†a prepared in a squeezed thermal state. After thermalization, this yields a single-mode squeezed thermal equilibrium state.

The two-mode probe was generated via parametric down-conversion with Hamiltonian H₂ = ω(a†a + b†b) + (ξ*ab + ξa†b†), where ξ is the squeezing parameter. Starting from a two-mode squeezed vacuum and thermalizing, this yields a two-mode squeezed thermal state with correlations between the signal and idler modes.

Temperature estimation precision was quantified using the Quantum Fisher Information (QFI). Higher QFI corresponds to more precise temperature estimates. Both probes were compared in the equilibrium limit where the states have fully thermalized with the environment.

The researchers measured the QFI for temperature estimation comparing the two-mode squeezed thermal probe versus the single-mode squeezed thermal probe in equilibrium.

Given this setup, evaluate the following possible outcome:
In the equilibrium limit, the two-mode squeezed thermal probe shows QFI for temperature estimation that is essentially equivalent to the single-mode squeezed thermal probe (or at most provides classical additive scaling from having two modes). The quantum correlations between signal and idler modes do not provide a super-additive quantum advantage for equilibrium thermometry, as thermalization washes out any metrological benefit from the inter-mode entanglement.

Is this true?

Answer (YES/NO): NO